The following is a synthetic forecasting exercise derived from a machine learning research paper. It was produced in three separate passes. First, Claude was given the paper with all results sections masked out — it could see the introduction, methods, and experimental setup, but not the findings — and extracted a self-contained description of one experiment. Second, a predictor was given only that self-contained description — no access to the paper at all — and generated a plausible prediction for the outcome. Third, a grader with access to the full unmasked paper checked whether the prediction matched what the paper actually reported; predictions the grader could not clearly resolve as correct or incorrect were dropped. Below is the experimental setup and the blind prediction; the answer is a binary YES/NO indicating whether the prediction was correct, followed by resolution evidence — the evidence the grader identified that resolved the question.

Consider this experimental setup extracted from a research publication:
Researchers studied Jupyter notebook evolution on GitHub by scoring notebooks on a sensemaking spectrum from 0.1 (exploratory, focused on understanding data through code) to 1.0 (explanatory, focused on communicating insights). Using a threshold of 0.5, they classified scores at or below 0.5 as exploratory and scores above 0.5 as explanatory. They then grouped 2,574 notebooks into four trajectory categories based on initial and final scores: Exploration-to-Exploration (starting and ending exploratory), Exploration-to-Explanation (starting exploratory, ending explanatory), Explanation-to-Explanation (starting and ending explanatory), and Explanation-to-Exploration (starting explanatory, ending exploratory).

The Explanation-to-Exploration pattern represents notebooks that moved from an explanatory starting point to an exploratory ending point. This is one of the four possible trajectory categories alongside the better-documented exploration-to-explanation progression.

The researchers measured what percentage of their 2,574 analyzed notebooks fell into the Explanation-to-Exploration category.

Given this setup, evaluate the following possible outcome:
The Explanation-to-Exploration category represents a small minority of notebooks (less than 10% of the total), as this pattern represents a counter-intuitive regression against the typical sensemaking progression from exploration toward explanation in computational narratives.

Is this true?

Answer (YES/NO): YES